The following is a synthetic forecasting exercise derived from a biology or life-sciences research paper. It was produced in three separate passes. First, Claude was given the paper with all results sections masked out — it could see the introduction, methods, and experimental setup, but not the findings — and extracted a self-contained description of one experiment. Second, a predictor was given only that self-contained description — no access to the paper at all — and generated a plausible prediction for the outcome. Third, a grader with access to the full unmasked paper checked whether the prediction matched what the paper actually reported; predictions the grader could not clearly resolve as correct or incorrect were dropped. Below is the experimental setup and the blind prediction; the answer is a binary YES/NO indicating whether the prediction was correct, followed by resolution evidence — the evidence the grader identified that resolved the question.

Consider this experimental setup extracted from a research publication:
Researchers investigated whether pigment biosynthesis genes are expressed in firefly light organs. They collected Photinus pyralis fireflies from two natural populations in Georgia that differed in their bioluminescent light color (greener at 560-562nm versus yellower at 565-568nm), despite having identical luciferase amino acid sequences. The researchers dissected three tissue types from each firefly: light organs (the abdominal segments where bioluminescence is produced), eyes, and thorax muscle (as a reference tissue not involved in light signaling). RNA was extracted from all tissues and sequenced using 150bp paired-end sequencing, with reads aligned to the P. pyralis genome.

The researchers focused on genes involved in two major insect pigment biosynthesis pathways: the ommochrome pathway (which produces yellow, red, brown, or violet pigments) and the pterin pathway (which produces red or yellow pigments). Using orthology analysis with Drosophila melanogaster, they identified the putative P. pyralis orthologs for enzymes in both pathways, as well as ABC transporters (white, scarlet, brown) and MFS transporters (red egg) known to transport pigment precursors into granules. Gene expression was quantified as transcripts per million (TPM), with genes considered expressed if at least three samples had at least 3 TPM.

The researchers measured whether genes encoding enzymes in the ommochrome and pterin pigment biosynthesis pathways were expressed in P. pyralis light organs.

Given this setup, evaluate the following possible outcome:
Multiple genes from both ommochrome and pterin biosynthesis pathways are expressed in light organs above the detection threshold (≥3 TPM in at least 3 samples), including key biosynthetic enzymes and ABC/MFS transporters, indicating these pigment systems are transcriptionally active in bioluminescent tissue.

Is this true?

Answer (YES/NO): YES